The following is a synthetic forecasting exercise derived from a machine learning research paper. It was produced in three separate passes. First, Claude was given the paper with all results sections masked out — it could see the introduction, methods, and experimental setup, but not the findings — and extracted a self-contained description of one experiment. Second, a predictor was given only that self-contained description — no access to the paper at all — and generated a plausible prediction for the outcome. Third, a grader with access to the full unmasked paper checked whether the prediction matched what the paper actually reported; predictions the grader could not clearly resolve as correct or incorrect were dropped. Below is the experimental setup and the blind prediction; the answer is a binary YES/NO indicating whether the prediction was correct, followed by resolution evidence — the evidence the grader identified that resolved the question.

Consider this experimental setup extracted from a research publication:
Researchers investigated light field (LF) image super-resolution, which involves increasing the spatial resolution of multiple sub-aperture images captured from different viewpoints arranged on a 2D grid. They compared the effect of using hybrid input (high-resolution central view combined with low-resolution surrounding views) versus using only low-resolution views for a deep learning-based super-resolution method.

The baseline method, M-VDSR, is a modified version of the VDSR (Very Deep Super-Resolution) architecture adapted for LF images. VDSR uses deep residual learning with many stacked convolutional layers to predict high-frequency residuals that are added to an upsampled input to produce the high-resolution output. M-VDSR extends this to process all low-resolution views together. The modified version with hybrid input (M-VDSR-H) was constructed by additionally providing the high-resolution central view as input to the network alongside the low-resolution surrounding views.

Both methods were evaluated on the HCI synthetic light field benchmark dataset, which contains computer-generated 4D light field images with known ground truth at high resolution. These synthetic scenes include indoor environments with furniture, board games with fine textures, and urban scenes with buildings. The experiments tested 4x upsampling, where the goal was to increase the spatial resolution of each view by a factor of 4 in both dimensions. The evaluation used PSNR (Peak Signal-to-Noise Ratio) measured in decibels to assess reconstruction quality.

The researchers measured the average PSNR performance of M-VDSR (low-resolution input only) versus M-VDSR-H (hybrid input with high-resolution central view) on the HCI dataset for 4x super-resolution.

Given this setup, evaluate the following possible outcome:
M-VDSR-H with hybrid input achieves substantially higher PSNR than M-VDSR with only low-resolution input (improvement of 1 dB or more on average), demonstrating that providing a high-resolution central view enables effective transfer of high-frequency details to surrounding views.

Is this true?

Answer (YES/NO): YES